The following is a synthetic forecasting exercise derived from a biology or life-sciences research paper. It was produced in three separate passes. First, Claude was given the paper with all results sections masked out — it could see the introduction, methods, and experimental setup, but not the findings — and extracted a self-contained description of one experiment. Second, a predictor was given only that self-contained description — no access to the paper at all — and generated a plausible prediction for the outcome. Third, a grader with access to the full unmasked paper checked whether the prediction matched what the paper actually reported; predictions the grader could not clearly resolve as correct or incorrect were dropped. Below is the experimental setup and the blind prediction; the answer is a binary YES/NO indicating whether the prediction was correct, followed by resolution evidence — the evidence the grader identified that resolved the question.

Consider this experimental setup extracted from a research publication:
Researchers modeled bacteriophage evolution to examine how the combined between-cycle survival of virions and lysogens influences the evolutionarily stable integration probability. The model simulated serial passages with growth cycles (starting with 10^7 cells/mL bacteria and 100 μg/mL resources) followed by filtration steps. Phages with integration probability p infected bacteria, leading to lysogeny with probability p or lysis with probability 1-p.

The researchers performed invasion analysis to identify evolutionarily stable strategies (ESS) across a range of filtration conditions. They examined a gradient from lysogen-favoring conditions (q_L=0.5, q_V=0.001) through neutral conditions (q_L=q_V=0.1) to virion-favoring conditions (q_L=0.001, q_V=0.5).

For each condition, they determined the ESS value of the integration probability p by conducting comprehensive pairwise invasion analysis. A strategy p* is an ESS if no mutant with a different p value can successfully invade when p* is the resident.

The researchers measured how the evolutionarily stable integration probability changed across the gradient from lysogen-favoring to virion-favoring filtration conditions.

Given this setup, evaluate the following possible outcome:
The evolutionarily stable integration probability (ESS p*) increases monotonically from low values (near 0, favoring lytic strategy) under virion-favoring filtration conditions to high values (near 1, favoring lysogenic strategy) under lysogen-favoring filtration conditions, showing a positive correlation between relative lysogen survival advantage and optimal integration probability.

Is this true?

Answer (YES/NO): NO